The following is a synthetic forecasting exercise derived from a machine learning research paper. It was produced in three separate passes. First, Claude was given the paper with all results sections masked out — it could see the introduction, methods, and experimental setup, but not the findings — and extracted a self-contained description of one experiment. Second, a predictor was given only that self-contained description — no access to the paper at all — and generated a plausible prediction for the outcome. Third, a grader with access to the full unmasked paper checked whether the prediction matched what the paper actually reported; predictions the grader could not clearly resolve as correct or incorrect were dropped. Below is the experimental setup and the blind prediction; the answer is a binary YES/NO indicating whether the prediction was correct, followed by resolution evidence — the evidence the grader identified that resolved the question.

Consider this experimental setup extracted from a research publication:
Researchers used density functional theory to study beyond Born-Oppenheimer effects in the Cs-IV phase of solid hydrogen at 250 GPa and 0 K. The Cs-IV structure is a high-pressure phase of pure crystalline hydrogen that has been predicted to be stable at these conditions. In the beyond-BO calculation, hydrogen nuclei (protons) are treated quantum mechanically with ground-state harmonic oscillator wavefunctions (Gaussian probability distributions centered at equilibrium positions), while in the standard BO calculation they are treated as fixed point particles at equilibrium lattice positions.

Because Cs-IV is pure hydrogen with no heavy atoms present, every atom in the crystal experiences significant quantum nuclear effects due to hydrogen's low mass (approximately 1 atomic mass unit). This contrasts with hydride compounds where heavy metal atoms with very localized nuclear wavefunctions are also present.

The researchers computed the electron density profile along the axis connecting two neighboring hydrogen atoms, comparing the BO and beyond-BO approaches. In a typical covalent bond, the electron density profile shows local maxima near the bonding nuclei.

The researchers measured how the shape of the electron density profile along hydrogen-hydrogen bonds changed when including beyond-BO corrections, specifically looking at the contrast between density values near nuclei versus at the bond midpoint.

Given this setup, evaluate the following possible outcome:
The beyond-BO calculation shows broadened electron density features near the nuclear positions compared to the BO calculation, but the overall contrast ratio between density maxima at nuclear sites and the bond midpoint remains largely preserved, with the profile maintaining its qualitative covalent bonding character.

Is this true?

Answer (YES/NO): NO